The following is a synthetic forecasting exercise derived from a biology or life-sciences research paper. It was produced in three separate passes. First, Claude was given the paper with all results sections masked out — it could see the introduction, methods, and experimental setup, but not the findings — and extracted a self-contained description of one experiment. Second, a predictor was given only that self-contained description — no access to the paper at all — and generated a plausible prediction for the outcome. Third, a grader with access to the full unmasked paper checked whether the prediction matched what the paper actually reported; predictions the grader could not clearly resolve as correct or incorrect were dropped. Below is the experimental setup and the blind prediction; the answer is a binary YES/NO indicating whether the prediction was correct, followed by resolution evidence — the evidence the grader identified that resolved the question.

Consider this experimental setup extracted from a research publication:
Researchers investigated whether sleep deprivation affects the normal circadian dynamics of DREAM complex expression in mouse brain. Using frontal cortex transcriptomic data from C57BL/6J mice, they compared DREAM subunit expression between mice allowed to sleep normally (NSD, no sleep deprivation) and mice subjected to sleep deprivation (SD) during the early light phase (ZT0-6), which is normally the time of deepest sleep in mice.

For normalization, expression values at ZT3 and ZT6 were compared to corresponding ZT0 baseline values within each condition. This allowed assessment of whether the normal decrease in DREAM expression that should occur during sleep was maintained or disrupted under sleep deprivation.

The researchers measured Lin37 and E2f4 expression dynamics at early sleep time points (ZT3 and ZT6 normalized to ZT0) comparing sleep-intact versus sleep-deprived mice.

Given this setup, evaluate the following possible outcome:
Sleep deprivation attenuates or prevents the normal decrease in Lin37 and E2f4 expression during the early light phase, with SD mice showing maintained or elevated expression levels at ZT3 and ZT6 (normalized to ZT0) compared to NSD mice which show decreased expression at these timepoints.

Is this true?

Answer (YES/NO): YES